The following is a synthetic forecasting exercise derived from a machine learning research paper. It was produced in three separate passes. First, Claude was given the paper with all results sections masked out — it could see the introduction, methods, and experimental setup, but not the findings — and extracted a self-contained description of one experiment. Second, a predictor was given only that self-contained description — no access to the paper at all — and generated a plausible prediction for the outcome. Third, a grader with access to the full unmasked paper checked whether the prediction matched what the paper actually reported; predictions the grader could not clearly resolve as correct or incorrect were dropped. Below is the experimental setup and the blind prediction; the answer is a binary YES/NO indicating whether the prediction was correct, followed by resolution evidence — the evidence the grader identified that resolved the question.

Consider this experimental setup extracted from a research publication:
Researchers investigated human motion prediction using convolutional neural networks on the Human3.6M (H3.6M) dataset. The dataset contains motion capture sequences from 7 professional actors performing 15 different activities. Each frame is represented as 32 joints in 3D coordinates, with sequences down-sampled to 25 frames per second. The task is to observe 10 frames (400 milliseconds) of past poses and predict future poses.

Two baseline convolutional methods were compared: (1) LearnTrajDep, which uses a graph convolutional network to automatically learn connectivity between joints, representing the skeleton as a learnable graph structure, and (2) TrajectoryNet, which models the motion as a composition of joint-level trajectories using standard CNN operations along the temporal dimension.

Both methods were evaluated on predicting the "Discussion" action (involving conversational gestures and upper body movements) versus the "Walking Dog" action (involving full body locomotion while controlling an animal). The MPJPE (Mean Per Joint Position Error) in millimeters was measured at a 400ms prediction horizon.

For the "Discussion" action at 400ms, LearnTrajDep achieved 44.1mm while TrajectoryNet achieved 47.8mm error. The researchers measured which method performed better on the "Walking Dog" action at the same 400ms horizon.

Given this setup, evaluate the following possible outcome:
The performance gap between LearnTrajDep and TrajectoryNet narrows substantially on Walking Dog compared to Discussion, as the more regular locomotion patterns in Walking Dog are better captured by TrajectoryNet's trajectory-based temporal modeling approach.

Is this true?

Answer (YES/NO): NO